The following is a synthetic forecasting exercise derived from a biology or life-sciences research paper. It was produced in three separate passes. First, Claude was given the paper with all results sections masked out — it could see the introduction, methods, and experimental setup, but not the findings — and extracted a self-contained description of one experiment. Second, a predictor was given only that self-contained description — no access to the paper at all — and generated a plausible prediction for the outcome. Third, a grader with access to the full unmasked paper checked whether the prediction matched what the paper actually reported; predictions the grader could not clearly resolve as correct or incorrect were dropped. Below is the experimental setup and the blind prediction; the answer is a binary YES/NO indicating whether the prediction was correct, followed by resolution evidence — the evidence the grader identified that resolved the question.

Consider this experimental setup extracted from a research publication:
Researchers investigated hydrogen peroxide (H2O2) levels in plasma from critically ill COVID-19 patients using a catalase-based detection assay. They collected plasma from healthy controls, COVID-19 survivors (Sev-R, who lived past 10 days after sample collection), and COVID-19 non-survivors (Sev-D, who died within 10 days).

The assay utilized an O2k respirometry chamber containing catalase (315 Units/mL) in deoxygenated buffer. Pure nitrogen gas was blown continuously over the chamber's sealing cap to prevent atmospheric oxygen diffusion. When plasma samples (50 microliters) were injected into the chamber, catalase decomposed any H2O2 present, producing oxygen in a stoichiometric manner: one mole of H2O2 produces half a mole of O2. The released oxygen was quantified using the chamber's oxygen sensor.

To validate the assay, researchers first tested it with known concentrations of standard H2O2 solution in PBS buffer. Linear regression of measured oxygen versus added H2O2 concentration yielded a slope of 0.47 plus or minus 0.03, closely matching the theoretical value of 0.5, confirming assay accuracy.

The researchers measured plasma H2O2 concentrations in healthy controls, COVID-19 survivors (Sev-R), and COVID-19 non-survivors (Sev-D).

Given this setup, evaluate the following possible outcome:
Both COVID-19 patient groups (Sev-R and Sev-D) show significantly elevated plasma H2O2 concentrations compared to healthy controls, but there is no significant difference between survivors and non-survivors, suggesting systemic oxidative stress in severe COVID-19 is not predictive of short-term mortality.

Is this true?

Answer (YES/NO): NO